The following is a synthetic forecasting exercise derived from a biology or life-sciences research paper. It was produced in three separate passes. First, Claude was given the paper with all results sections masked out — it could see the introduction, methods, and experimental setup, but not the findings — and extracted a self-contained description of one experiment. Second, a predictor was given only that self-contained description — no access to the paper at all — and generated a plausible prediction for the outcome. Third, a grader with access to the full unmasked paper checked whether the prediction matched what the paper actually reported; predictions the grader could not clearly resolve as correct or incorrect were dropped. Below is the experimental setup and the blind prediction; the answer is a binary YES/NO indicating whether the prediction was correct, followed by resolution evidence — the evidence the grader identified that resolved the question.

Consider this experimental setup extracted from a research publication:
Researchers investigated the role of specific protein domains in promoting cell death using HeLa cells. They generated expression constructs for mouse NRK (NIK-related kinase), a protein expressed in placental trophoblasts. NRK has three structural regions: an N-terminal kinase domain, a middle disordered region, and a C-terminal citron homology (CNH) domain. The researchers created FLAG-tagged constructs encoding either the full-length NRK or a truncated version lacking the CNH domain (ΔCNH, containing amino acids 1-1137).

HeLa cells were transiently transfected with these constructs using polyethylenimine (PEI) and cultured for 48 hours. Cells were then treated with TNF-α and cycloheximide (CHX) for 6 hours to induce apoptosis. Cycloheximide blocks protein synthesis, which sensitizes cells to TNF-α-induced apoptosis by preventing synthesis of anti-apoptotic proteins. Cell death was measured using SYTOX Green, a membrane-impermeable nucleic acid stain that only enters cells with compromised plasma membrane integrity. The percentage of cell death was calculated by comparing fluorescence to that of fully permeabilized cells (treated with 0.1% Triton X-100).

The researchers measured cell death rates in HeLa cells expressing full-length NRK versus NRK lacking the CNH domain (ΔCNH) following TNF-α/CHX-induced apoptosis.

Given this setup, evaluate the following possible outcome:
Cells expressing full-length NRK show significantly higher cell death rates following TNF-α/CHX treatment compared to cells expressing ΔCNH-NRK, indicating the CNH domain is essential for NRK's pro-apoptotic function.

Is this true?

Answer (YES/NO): YES